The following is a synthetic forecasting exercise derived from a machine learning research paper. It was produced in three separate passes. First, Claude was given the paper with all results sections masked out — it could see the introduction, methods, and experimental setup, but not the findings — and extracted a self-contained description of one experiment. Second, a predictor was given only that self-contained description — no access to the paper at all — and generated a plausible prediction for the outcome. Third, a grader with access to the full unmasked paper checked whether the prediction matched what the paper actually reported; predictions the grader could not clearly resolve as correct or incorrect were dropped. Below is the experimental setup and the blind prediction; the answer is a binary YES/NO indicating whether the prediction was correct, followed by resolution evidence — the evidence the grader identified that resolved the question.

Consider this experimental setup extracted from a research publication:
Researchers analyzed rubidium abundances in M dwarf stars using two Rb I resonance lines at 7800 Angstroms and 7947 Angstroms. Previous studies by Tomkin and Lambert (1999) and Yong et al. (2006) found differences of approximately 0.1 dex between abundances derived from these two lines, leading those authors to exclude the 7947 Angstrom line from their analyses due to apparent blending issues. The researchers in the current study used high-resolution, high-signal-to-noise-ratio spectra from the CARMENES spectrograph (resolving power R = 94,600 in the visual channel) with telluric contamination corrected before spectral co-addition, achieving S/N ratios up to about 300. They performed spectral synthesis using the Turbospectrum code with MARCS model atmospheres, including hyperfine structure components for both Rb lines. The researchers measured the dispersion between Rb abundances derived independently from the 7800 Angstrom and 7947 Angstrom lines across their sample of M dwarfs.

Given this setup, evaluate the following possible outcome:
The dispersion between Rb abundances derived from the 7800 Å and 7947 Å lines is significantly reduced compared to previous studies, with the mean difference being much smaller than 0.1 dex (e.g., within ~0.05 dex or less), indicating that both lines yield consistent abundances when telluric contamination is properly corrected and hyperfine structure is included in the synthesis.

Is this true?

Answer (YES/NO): YES